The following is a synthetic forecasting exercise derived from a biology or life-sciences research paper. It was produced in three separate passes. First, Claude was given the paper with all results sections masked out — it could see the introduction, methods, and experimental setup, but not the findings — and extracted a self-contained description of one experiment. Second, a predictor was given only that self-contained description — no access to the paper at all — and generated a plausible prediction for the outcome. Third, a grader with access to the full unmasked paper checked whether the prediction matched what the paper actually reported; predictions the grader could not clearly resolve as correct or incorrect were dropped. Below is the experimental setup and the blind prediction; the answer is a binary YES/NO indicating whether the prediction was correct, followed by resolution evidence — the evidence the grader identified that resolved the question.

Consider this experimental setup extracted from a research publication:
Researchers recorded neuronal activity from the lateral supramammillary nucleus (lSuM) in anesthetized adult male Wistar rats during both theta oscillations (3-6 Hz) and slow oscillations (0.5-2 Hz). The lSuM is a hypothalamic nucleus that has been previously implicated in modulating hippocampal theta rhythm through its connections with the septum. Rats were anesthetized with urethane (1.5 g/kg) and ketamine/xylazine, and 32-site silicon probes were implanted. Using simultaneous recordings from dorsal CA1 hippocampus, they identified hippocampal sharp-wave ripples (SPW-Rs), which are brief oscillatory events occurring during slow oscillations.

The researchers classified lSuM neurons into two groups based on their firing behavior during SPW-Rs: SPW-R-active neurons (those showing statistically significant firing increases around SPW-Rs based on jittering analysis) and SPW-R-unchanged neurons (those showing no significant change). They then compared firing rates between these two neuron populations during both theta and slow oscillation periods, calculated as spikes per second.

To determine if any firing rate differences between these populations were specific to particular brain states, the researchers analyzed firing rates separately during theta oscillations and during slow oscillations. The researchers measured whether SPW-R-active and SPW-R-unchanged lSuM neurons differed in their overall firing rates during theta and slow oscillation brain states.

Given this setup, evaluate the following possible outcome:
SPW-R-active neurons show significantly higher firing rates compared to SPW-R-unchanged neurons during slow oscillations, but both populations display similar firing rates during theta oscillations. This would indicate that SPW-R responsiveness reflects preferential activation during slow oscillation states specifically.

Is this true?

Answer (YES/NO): NO